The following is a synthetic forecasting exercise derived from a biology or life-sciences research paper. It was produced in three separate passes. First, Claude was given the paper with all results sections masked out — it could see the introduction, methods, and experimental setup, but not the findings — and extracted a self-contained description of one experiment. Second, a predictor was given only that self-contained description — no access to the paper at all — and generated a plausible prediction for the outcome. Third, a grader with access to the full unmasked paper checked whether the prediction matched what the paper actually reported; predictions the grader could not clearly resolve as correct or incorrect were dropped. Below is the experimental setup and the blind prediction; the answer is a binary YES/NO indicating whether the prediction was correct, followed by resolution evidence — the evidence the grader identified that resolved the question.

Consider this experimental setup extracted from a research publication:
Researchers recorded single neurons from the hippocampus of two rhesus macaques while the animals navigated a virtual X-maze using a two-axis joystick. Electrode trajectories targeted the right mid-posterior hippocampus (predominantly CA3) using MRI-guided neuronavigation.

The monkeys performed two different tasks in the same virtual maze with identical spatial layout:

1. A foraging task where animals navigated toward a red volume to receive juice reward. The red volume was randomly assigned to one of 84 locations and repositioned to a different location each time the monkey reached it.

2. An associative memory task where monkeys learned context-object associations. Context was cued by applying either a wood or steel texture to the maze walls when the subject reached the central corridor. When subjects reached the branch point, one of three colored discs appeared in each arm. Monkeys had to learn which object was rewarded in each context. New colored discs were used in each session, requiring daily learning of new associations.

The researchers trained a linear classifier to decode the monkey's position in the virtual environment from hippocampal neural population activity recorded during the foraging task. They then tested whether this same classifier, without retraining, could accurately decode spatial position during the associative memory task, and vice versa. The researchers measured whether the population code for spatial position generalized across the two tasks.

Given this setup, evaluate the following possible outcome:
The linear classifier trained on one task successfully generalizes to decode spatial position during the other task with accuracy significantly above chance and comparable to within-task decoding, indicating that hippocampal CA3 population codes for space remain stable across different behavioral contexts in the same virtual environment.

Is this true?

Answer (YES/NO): NO